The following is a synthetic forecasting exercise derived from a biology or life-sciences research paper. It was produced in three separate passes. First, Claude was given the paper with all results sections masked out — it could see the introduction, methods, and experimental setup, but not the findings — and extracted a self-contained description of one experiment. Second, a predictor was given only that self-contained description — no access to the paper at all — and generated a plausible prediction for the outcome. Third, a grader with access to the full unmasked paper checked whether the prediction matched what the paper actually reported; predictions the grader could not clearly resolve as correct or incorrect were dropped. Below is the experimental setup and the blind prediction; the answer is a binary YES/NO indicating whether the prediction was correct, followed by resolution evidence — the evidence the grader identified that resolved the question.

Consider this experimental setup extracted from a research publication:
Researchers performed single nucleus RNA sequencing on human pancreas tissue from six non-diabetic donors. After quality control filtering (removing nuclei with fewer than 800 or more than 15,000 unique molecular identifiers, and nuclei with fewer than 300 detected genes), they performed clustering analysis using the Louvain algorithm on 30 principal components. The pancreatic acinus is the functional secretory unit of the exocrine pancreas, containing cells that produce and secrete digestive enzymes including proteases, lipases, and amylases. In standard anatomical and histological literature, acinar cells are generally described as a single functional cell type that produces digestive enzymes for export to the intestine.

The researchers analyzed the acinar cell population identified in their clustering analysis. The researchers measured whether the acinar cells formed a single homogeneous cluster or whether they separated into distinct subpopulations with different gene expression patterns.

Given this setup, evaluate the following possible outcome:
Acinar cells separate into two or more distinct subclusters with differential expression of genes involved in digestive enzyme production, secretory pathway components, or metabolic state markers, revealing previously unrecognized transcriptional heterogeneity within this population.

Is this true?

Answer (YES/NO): YES